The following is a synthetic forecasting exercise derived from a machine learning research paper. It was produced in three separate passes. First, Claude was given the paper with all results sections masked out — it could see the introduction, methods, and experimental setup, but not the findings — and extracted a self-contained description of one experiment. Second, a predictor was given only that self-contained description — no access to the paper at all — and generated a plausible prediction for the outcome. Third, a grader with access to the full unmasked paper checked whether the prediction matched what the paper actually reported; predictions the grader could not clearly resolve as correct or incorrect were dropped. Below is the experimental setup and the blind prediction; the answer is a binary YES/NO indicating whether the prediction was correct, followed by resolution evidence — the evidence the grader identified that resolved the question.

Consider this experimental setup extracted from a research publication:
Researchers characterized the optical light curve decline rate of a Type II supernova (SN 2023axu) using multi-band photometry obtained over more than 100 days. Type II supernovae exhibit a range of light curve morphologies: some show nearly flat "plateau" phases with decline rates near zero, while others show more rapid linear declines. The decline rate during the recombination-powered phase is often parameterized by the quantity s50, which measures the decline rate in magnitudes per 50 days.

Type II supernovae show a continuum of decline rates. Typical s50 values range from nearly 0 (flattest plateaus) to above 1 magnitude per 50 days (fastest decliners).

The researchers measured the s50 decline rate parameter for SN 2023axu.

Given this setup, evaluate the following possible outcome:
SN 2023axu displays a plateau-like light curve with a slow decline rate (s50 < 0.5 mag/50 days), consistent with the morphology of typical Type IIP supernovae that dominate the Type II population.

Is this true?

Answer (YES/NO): YES